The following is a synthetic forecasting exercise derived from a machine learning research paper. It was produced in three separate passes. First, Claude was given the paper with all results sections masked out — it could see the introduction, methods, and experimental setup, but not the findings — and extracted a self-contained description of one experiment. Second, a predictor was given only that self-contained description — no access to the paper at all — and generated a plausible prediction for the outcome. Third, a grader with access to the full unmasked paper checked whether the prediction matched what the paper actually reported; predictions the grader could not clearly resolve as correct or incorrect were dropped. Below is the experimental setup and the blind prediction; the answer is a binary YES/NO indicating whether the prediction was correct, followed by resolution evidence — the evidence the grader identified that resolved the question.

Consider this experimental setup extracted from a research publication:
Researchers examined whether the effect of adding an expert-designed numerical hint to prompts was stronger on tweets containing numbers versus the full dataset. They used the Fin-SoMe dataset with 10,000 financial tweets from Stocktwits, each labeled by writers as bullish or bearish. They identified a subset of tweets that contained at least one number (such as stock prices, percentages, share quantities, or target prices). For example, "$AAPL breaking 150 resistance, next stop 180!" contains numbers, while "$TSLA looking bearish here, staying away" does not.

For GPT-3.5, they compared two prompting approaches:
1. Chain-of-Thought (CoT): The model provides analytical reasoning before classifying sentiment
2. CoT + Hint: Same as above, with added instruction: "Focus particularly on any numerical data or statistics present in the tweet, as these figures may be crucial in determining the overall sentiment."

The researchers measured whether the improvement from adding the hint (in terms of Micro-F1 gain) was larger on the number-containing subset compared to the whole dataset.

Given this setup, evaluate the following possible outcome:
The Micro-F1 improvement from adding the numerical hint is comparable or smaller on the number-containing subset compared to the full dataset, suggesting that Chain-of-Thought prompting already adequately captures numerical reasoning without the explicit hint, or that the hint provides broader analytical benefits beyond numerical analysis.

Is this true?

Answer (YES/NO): YES